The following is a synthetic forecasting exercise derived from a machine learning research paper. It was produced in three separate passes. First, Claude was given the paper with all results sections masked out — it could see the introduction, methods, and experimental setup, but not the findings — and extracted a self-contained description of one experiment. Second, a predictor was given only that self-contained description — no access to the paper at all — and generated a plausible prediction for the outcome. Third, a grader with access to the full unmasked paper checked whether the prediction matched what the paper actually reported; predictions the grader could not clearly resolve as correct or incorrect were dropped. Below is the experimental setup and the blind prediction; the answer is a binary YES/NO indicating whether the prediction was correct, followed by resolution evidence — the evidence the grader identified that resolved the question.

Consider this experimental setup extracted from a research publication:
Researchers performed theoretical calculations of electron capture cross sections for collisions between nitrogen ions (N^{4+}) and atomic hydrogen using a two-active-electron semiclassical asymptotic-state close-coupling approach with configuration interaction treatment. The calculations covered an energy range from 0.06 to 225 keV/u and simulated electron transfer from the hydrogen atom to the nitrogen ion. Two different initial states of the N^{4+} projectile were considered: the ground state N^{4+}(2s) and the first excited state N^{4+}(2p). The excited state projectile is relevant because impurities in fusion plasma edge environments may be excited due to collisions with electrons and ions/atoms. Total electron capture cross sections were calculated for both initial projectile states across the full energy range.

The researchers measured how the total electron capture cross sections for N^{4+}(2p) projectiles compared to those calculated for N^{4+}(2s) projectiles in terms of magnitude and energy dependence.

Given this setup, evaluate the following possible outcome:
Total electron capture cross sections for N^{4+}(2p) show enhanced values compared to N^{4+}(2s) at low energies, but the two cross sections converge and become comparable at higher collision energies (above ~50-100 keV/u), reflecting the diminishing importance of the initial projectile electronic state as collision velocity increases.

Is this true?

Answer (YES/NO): NO